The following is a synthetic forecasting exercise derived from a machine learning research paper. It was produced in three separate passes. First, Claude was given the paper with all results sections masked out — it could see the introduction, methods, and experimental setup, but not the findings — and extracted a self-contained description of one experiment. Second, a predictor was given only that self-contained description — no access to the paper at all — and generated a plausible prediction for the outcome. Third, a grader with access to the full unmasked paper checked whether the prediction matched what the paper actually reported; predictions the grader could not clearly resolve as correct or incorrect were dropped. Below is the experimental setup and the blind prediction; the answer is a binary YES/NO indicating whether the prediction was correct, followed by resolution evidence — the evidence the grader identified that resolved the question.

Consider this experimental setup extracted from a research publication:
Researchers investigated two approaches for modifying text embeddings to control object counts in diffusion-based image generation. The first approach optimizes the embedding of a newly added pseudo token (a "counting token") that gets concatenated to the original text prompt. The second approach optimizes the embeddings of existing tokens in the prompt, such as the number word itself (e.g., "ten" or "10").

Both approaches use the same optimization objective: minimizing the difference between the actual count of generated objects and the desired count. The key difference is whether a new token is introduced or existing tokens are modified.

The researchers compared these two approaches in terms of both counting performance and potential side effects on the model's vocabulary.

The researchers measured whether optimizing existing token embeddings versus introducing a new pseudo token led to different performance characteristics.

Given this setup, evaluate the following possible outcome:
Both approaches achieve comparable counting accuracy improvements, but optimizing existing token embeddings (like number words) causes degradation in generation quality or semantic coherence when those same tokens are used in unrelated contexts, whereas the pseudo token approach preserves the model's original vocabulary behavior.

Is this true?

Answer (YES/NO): YES